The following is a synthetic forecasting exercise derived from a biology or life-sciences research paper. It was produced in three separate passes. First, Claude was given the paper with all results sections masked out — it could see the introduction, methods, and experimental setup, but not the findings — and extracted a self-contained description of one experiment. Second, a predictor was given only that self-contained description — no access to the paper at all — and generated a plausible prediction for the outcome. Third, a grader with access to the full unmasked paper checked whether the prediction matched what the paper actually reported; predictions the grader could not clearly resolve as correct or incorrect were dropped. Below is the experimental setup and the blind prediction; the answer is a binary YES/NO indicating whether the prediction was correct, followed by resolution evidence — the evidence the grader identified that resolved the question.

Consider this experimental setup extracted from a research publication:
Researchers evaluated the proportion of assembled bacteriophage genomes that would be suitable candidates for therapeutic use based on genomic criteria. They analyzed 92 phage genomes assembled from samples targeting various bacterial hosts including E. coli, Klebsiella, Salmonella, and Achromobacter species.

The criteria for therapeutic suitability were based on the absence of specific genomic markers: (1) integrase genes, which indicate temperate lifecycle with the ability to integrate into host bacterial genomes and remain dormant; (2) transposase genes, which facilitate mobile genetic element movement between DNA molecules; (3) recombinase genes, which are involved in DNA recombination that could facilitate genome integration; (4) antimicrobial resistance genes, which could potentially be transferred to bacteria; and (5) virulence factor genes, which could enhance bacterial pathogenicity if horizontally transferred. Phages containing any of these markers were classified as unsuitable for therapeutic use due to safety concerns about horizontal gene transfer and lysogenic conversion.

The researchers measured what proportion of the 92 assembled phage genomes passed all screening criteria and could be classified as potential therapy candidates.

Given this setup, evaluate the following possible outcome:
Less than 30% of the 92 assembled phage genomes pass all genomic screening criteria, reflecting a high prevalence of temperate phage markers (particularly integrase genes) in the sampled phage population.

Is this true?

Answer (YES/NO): NO